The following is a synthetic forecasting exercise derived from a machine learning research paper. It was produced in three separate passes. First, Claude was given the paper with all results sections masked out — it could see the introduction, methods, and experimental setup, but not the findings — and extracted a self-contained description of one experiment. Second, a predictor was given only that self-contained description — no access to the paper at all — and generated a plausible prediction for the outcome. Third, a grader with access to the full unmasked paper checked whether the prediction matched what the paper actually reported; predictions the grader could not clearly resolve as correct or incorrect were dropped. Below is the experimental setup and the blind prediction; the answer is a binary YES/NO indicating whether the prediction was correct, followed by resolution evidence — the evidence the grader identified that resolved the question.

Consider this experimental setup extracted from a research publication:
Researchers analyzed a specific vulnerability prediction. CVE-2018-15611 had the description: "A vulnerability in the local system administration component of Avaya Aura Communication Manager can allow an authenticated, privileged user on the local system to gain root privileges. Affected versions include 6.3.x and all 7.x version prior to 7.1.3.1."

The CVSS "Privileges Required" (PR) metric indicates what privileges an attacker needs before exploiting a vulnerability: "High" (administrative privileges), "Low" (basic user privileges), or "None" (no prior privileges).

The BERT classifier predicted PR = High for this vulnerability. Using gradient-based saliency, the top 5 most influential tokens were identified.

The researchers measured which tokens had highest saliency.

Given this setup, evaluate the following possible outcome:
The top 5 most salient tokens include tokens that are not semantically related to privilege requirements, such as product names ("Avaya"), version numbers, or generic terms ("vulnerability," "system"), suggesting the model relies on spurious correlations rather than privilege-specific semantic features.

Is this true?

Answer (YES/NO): NO